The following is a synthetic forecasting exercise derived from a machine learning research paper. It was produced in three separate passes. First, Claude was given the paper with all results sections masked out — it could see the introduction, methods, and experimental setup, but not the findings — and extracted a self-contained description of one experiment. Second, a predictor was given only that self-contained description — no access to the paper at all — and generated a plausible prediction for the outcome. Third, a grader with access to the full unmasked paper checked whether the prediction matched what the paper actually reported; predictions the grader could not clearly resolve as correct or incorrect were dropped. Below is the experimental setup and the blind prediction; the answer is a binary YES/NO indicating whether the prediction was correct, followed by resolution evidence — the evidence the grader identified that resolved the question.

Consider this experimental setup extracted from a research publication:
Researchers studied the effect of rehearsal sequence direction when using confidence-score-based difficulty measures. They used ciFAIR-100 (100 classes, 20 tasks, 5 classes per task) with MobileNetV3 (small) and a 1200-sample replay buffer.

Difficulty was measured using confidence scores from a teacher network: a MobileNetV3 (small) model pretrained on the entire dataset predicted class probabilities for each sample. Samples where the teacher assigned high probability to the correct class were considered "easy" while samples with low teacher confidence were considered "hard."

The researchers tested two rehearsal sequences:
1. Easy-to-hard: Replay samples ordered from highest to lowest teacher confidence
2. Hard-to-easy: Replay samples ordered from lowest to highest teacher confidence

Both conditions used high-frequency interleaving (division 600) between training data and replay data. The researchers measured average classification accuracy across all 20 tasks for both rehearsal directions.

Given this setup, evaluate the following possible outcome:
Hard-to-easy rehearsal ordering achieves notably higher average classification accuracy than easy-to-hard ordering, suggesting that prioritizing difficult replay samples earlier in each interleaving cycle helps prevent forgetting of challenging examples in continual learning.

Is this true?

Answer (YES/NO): NO